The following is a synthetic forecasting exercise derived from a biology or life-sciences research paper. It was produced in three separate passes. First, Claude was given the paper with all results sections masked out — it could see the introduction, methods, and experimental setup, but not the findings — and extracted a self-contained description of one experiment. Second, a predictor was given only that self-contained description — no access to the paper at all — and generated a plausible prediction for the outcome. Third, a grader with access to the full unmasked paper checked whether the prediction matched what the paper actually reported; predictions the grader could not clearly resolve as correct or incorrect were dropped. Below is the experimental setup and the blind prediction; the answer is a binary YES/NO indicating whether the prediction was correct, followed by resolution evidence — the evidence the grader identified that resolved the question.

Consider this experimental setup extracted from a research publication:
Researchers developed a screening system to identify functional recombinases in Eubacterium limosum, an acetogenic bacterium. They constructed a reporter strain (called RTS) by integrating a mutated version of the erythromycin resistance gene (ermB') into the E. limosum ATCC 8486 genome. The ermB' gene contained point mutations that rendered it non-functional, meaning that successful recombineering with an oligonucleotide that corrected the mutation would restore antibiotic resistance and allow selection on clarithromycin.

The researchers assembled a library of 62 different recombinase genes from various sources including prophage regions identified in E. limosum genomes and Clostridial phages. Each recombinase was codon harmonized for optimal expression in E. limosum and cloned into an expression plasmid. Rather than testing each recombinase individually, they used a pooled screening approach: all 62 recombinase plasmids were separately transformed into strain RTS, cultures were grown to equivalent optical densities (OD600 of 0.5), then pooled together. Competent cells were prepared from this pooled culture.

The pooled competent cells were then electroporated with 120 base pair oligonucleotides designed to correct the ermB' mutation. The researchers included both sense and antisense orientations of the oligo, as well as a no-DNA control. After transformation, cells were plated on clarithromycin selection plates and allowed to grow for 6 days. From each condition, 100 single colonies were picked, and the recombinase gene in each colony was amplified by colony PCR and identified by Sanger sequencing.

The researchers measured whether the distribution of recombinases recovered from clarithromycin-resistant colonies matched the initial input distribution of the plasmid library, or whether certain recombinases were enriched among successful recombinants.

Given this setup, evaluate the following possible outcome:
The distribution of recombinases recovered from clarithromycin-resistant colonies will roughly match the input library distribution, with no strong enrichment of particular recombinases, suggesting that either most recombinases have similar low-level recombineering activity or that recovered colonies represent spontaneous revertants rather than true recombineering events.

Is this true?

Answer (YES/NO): NO